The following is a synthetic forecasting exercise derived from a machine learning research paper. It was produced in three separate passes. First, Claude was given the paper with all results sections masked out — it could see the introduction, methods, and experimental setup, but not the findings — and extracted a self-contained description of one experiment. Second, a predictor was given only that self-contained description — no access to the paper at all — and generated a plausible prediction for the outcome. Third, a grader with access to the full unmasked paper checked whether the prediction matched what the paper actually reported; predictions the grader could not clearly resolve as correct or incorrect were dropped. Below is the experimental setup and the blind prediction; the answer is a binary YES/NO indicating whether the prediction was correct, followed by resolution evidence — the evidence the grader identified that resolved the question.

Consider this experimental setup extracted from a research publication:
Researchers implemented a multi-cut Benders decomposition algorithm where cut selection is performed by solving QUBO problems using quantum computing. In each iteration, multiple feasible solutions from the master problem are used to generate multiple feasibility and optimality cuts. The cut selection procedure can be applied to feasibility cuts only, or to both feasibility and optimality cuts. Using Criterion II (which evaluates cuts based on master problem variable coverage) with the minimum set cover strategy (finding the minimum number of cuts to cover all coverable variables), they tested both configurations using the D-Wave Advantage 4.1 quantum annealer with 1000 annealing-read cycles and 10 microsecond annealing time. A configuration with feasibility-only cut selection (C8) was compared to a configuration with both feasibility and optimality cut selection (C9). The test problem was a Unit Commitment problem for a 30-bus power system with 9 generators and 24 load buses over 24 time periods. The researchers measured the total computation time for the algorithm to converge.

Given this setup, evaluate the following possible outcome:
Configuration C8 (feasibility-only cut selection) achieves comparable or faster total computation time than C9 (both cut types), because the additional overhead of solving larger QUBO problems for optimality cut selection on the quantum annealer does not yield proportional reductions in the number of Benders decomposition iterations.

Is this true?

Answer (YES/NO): YES